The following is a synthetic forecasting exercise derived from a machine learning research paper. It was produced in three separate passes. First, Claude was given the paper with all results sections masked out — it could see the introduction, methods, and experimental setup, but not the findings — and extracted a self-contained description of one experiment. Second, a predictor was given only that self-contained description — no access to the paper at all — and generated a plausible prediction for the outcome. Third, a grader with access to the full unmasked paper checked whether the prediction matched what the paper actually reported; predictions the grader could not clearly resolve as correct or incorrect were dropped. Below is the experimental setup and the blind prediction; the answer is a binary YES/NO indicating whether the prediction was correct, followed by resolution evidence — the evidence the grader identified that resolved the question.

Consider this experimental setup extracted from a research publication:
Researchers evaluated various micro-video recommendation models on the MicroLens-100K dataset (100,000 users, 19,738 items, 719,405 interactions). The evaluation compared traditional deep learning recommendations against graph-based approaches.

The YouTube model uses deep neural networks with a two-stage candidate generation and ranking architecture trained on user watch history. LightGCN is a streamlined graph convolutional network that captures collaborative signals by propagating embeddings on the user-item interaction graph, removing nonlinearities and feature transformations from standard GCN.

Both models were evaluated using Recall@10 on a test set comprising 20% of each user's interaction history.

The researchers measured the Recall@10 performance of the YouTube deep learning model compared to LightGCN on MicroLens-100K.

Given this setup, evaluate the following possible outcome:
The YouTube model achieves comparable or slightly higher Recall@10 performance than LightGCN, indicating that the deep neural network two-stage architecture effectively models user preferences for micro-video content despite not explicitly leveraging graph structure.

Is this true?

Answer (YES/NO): YES